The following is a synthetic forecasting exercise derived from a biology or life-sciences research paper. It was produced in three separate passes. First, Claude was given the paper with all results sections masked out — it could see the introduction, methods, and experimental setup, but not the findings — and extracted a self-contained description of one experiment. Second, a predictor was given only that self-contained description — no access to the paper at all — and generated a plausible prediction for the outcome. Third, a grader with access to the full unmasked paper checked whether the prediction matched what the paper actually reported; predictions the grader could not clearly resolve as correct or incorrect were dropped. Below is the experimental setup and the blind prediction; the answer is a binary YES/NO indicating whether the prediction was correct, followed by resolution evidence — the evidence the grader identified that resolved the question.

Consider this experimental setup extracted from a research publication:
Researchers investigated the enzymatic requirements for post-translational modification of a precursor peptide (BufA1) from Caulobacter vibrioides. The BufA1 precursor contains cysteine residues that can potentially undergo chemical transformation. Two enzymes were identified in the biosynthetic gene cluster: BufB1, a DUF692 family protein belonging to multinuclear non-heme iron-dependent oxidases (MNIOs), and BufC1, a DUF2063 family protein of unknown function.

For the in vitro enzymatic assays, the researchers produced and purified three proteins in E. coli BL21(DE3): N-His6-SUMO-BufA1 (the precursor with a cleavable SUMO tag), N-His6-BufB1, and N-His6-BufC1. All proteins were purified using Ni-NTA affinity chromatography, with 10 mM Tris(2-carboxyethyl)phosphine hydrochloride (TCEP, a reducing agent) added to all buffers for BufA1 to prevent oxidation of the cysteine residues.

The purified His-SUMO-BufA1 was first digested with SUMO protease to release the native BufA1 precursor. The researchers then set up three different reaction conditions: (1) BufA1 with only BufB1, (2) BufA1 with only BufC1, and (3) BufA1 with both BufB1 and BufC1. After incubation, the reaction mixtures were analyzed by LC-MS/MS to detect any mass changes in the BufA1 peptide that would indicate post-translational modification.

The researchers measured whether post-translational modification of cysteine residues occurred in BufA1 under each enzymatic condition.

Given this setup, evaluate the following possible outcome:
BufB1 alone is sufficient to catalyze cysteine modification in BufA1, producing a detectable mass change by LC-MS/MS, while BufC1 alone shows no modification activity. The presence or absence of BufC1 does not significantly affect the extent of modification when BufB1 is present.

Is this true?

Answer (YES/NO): NO